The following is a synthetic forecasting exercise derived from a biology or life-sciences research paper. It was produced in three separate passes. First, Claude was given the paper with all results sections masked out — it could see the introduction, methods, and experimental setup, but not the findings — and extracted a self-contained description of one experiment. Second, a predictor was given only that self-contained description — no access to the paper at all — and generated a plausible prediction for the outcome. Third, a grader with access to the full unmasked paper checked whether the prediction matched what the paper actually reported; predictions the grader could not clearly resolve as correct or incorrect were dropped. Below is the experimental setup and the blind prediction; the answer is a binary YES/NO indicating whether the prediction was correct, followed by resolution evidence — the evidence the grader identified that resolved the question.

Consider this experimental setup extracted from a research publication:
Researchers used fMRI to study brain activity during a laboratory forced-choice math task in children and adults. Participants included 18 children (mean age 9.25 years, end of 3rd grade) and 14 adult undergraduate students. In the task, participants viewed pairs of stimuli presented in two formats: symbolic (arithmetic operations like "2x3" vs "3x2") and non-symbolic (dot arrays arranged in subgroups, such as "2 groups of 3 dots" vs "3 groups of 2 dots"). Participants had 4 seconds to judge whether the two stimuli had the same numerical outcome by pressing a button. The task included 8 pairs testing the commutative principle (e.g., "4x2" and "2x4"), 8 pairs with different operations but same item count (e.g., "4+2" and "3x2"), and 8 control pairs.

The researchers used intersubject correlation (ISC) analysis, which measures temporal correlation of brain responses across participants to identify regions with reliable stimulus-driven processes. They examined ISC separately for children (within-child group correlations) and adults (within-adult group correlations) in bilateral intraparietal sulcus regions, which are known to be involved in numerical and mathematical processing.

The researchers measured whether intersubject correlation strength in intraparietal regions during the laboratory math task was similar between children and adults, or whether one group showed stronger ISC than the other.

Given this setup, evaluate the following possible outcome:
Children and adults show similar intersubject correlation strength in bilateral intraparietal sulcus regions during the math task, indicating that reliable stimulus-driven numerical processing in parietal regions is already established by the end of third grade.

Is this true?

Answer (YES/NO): YES